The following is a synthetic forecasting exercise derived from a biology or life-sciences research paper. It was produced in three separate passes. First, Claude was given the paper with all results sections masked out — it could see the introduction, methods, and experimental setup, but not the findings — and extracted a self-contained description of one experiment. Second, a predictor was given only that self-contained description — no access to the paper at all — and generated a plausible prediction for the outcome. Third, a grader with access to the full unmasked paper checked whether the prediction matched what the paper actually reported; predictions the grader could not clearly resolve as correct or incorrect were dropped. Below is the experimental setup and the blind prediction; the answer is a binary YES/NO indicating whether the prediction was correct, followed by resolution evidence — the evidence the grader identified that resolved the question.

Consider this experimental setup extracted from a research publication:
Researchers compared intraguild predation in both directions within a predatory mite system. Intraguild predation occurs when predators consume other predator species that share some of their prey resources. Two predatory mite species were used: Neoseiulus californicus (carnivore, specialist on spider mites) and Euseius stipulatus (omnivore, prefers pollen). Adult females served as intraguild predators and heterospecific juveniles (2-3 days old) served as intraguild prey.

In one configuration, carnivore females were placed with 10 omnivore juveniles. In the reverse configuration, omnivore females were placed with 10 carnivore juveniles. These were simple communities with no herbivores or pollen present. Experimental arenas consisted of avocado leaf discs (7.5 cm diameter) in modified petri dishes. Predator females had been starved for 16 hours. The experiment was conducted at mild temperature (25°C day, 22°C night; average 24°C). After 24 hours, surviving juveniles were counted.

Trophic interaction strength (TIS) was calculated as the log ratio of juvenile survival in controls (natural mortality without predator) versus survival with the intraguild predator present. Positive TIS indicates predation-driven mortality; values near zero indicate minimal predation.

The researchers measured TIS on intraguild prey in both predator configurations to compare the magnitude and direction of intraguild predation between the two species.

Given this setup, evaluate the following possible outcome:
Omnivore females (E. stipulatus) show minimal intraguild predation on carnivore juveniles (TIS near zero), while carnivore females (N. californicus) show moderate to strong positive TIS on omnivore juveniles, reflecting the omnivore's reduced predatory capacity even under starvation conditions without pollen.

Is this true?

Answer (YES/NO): NO